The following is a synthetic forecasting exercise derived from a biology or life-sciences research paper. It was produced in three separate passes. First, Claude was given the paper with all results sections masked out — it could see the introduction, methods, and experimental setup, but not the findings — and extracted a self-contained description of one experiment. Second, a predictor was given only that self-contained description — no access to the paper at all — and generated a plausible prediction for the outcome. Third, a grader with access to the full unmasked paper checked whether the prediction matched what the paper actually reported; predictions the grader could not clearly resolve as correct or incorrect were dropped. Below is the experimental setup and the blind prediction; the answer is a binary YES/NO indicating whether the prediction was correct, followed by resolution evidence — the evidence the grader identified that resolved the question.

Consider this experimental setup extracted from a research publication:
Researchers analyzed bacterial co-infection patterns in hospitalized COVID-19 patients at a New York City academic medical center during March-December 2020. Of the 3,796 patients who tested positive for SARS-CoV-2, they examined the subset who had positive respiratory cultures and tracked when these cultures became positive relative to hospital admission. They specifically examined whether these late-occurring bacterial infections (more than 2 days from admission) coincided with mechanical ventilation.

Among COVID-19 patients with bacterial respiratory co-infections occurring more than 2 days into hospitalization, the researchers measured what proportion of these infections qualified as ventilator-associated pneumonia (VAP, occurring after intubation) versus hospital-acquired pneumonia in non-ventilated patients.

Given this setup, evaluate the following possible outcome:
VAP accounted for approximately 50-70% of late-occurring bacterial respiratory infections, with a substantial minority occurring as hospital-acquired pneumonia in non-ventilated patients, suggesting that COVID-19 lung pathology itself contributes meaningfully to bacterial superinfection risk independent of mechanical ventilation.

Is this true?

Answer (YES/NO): NO